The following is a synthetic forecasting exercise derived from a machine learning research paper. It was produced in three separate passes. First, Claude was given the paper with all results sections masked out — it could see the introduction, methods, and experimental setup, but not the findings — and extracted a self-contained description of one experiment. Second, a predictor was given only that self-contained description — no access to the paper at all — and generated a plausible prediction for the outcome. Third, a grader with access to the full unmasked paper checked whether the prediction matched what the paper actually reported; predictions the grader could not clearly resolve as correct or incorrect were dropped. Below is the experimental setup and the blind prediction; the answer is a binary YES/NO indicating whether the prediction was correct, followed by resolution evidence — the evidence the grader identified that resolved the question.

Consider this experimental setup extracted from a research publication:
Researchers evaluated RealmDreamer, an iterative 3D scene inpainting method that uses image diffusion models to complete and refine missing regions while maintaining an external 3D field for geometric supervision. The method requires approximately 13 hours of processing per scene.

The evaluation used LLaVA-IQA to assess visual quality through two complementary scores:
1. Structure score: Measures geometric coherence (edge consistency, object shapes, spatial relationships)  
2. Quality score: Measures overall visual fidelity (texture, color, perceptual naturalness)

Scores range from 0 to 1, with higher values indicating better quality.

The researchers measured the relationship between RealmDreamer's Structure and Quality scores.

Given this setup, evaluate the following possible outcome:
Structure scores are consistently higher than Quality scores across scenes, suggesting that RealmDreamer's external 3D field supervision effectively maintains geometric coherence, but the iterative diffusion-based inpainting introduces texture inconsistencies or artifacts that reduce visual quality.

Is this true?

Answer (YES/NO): NO